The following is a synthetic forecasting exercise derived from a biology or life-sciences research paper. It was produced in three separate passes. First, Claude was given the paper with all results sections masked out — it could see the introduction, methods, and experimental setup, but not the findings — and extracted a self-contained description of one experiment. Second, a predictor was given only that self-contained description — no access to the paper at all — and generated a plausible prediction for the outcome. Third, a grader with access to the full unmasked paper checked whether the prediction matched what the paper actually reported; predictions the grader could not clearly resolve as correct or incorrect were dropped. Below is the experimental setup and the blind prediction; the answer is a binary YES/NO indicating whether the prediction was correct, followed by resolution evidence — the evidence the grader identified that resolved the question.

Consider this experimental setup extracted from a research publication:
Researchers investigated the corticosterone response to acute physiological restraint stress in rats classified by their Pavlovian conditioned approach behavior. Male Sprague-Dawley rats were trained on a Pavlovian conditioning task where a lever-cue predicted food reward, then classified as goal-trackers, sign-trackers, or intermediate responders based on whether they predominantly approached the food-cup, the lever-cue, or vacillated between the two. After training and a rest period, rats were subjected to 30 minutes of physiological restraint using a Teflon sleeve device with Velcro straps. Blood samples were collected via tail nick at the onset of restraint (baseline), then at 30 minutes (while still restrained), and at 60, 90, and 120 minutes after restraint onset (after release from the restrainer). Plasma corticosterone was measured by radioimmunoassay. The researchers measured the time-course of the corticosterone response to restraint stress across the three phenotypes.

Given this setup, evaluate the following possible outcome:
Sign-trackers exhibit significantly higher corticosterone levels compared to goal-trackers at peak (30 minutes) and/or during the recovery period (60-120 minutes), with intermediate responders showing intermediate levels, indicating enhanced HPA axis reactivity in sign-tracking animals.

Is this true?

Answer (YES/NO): NO